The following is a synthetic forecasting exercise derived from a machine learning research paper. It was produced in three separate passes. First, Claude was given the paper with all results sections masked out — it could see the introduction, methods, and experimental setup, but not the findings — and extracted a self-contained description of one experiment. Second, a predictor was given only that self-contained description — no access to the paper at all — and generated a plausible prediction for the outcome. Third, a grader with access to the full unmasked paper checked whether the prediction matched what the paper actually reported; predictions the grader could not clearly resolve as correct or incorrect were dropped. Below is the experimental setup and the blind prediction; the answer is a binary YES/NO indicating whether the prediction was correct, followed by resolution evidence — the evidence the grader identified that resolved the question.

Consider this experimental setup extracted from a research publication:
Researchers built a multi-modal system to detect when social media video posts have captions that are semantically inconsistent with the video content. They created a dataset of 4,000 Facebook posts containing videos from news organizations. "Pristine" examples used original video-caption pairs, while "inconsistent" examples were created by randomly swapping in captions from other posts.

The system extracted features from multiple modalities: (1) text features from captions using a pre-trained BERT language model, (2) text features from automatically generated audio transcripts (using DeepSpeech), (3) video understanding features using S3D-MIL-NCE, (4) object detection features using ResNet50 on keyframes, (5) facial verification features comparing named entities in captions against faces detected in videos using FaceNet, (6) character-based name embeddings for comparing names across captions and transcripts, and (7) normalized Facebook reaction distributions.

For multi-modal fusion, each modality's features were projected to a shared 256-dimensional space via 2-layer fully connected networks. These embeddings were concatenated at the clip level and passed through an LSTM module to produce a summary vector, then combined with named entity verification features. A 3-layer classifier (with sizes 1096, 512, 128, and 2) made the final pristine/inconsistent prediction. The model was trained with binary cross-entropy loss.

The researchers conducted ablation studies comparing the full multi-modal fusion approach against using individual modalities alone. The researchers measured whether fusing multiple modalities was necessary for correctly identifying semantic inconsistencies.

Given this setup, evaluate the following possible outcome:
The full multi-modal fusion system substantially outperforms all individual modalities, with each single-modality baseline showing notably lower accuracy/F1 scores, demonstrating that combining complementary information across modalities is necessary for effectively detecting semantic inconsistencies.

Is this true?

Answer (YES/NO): YES